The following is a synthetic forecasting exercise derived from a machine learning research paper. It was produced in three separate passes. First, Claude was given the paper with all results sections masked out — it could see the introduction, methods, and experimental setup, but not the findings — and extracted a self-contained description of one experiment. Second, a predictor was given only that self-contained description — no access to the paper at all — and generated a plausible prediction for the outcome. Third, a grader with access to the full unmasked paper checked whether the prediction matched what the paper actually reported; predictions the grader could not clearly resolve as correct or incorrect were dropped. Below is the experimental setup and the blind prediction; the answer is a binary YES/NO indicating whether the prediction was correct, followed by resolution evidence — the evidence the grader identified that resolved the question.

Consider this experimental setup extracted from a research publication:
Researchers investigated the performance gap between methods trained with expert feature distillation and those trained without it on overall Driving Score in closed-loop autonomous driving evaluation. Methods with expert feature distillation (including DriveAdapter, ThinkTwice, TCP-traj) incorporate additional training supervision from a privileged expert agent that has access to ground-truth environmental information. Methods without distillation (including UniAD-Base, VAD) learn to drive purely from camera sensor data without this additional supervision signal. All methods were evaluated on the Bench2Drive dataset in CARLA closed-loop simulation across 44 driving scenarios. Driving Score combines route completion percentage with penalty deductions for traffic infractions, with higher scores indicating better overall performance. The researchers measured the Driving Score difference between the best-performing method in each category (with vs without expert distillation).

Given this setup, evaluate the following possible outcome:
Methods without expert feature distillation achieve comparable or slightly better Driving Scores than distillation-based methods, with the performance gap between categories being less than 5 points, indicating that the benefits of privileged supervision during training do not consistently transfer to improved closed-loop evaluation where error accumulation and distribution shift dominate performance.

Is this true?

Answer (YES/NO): NO